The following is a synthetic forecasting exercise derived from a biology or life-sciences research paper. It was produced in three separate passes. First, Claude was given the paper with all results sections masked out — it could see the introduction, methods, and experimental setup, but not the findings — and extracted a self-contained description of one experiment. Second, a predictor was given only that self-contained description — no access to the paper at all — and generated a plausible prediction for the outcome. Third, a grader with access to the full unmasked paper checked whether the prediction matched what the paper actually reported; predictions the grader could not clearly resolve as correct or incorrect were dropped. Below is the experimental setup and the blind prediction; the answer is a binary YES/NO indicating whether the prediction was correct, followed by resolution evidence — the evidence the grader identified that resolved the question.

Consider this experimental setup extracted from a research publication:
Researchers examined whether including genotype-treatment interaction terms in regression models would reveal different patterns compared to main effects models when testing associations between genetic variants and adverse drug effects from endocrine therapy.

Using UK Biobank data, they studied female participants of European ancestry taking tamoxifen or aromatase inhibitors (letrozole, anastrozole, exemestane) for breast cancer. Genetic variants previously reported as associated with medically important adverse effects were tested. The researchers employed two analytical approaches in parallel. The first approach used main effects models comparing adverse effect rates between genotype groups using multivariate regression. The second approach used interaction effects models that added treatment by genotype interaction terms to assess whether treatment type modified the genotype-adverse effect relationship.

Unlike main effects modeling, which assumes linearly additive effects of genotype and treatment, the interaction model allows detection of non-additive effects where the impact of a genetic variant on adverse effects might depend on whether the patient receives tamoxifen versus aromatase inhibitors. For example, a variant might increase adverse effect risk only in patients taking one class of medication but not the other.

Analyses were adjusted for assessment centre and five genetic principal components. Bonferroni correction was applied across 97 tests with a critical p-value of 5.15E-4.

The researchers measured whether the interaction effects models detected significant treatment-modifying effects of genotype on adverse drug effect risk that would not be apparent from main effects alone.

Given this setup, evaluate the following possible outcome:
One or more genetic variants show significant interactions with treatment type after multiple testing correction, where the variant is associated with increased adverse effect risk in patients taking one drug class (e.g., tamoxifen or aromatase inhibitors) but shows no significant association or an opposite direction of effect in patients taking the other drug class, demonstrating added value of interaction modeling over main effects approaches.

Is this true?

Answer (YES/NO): NO